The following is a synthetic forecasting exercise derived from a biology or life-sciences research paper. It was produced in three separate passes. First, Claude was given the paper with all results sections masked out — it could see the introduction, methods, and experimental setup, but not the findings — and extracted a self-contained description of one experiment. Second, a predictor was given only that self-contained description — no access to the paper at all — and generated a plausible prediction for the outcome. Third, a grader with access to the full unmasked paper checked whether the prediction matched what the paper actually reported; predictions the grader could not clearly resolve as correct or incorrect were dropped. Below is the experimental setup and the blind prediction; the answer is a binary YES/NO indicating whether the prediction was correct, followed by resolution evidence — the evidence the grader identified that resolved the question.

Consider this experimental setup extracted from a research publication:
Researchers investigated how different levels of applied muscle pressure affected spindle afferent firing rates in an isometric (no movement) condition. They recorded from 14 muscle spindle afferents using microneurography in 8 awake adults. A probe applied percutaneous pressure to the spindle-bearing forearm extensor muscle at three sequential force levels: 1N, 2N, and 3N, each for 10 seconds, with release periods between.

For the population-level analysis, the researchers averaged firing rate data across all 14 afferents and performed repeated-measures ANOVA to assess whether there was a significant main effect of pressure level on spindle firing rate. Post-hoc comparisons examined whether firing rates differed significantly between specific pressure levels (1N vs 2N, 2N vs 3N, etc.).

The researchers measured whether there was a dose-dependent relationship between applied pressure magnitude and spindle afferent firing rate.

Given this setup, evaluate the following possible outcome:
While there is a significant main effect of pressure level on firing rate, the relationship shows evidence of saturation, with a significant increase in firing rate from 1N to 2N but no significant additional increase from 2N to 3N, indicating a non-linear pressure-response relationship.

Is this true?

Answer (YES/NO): NO